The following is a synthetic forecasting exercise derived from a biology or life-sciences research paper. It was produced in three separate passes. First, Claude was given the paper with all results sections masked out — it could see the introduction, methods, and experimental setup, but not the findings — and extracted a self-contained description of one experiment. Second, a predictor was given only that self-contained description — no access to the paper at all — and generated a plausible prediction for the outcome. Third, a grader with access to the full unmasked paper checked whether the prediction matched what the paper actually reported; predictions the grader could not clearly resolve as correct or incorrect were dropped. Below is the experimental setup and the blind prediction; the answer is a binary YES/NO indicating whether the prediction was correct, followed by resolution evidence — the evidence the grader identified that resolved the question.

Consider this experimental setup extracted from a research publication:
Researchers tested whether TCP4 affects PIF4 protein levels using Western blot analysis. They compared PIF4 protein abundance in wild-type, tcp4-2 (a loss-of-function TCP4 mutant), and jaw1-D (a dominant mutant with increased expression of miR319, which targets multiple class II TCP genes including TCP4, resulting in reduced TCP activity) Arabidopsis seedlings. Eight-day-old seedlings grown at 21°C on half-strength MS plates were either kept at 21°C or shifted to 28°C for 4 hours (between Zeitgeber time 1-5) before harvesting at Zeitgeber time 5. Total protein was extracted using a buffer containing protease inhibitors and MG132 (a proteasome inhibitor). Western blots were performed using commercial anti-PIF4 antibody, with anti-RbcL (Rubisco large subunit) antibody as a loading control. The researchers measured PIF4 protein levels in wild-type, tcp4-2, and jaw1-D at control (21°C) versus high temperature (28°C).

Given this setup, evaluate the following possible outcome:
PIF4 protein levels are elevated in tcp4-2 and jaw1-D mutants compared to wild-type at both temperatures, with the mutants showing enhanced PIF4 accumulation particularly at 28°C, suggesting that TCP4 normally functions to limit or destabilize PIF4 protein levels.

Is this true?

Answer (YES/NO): NO